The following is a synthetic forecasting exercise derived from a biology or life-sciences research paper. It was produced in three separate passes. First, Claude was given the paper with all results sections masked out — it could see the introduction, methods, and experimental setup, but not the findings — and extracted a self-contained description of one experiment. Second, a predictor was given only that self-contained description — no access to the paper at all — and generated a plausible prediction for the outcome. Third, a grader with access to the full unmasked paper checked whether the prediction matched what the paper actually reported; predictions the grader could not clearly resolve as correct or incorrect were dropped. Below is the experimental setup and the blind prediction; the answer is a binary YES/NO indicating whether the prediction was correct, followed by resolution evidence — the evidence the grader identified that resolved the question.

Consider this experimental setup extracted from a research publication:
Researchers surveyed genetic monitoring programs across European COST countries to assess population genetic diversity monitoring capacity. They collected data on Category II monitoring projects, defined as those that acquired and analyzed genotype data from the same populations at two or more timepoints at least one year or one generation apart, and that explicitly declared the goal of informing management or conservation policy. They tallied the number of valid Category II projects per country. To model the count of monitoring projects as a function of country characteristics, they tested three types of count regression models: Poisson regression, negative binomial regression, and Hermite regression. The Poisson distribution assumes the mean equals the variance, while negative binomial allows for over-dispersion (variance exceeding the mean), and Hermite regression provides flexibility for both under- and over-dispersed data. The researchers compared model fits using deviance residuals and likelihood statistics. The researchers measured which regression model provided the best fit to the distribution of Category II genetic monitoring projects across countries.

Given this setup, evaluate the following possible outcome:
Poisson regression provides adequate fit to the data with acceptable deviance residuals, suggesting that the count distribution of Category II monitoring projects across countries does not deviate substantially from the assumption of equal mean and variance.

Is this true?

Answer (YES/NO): NO